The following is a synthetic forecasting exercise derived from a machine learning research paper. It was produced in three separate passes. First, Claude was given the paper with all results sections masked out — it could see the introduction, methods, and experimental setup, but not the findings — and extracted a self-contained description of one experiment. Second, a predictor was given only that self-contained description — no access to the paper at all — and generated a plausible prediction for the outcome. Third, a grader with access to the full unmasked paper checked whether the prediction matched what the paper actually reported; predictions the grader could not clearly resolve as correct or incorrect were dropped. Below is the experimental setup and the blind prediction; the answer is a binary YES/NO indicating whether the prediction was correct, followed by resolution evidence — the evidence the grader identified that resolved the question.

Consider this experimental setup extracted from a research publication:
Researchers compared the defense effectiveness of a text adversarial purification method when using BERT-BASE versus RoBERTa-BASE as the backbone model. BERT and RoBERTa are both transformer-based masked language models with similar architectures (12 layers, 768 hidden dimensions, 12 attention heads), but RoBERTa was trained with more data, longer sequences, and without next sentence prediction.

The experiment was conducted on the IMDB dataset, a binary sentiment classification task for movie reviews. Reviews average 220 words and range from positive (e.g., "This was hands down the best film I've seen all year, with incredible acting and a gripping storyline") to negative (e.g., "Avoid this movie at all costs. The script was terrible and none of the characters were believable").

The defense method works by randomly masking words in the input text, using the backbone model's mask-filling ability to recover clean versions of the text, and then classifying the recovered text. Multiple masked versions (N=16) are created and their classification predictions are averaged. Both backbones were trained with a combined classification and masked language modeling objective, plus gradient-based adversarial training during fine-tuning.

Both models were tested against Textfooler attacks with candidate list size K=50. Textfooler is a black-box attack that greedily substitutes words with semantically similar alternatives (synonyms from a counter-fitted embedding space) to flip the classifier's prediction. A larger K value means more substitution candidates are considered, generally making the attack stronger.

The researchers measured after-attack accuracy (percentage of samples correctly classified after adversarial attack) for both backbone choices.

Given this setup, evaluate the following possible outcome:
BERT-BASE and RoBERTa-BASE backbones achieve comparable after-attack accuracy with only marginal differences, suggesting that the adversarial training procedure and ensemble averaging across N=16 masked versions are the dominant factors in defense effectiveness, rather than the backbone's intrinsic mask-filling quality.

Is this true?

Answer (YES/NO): NO